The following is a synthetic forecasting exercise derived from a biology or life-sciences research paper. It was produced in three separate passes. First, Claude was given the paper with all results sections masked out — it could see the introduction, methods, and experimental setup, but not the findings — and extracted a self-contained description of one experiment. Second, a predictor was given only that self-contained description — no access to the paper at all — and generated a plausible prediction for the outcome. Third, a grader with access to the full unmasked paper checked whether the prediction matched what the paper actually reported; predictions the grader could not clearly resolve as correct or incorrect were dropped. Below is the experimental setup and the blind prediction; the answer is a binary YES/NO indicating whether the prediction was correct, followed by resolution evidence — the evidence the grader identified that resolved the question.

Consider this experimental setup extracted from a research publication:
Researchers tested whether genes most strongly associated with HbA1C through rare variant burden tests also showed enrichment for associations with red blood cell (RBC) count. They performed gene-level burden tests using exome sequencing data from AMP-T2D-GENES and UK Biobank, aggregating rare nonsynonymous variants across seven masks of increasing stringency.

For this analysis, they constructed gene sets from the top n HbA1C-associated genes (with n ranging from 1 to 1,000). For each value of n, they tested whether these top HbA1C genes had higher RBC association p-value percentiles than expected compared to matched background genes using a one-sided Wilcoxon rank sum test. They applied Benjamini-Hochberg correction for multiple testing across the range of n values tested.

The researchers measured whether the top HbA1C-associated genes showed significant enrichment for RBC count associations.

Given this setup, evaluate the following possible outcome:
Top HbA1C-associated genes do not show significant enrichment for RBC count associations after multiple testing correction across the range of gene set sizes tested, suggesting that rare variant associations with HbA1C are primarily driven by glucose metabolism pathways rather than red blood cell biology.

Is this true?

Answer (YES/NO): NO